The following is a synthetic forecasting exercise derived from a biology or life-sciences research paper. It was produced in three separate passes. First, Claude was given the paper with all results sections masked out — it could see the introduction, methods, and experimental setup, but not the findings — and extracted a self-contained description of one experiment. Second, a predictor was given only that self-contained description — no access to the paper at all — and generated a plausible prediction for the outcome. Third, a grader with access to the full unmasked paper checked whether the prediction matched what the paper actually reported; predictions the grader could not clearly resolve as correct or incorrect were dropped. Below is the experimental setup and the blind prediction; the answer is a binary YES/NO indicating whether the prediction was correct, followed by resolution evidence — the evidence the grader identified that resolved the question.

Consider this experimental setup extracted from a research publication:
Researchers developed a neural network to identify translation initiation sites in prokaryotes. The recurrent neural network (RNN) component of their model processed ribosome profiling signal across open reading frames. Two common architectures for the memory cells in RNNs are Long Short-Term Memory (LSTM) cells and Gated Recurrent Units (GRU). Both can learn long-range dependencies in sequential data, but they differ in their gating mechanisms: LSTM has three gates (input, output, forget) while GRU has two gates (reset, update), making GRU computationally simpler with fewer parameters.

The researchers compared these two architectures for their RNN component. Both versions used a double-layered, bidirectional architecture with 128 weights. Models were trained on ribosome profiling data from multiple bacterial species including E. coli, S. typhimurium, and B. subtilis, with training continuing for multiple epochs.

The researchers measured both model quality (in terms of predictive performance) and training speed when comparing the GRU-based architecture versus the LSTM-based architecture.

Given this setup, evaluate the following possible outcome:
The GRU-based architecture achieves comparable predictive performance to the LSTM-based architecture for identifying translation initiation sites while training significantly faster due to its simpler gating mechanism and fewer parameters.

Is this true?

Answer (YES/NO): NO